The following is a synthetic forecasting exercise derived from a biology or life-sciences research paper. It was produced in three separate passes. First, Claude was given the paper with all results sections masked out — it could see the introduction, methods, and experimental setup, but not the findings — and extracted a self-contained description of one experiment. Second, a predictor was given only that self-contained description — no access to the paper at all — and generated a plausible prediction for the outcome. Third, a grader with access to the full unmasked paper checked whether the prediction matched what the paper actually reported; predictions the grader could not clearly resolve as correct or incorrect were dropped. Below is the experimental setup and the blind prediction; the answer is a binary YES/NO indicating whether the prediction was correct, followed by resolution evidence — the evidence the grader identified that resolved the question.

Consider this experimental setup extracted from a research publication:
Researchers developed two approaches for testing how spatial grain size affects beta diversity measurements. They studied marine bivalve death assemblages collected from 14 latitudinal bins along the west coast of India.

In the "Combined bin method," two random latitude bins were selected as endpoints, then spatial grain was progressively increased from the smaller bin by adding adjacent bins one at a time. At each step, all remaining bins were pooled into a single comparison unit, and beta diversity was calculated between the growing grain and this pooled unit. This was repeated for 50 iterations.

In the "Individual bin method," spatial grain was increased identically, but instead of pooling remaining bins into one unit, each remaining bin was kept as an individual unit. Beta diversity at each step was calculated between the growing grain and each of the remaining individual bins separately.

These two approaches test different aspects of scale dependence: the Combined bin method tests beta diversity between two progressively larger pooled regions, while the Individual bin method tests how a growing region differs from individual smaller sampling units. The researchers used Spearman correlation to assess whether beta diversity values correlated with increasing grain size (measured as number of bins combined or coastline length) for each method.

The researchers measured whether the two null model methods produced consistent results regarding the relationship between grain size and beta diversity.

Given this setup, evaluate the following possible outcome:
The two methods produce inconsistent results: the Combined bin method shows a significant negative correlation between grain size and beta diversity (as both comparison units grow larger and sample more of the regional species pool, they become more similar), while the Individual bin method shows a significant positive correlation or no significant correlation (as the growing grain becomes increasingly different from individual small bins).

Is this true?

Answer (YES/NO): NO